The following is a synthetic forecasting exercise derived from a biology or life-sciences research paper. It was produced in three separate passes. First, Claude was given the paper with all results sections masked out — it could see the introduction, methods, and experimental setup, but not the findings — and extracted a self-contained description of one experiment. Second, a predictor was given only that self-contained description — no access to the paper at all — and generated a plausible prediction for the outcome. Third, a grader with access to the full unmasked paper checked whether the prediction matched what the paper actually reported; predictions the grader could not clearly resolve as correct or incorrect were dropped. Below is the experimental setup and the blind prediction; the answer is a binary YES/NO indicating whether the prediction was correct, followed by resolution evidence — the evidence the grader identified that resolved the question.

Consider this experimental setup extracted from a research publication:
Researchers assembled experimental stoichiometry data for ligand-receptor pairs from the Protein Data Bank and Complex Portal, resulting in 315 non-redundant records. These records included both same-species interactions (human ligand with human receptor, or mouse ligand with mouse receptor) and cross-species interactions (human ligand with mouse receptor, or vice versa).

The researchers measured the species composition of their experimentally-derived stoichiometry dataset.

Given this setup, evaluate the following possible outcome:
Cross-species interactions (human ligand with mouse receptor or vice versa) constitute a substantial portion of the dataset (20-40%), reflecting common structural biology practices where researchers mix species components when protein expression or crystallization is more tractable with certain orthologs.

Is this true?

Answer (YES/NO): NO